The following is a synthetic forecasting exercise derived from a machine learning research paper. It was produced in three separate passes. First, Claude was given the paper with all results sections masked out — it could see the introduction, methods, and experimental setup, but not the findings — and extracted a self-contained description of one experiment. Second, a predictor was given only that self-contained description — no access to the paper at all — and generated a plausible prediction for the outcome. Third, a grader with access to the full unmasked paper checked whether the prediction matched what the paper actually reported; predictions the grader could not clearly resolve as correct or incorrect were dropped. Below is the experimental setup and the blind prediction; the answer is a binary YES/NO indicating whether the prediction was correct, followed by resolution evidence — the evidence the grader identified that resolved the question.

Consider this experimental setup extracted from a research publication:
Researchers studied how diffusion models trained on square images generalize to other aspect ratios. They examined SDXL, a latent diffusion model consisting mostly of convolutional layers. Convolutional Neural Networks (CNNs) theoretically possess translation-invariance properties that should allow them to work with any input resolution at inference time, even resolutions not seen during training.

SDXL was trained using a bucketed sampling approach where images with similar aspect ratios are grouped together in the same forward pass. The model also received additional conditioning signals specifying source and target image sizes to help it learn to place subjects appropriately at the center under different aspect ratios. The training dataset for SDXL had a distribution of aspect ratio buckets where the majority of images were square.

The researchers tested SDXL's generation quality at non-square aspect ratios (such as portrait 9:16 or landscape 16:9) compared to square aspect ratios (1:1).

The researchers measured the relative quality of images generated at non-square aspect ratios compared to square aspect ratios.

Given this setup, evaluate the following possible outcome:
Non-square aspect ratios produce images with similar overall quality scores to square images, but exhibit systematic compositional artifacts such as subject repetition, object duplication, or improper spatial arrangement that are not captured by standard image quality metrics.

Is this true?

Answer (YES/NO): NO